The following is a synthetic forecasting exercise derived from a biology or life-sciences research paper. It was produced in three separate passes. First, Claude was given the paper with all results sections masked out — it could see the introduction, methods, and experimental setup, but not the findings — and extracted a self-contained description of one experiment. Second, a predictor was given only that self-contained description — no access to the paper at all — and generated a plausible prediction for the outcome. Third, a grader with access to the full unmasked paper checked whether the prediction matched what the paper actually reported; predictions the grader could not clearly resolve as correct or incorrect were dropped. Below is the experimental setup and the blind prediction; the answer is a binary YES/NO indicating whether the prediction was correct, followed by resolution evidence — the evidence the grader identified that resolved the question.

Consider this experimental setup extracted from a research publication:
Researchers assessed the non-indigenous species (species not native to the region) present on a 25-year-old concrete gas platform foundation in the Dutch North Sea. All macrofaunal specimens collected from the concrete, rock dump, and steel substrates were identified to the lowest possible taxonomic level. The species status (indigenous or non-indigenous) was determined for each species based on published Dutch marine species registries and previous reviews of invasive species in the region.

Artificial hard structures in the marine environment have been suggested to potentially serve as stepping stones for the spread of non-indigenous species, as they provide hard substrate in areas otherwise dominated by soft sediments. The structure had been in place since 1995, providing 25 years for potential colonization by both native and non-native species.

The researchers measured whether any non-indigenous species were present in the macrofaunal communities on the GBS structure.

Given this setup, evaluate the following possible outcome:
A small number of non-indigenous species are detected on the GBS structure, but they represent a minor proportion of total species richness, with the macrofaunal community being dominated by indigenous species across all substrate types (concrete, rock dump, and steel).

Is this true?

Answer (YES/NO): YES